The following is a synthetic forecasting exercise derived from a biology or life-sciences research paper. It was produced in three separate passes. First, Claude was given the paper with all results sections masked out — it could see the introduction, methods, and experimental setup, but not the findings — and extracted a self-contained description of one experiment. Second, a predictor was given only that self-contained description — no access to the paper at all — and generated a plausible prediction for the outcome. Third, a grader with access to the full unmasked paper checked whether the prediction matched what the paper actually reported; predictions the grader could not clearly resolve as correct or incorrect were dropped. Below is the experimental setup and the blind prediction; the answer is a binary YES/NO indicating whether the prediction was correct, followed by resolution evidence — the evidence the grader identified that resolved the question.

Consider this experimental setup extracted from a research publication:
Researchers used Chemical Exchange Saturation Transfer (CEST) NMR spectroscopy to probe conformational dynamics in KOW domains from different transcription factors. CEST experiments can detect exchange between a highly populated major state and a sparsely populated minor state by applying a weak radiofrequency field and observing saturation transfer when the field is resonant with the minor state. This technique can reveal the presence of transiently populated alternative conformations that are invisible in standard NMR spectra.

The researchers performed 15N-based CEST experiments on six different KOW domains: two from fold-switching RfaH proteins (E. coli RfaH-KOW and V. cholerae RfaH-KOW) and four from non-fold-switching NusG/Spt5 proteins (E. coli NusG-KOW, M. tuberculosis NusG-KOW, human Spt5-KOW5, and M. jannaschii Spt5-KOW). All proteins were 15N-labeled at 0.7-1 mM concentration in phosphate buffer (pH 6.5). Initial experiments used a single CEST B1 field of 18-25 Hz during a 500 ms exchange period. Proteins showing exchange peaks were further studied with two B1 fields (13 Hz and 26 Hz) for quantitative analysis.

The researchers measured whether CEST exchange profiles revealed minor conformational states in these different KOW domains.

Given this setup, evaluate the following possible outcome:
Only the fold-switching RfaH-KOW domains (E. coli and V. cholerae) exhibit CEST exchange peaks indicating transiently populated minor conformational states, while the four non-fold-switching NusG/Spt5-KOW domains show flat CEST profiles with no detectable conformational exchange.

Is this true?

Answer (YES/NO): NO